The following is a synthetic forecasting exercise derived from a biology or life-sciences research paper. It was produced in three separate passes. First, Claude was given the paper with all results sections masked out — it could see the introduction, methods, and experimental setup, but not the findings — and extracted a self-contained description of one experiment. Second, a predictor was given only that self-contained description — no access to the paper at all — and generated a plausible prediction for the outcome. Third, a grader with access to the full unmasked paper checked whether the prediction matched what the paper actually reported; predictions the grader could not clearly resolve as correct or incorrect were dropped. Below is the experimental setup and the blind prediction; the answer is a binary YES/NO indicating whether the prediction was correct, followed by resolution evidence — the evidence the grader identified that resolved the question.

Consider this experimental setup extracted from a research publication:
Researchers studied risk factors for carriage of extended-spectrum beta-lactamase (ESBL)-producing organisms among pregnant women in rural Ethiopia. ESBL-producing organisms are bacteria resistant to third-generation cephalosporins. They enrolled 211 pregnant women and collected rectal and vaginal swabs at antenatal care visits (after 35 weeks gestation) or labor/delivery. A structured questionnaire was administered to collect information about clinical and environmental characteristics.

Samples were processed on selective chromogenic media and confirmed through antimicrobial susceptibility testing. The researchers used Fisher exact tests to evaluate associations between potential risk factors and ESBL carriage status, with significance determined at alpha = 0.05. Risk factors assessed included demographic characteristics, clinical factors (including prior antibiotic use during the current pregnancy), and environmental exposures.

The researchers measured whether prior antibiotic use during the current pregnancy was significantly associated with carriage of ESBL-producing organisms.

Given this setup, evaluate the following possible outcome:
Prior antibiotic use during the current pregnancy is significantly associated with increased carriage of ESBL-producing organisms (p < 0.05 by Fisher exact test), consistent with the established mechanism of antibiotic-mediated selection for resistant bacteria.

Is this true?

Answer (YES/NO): NO